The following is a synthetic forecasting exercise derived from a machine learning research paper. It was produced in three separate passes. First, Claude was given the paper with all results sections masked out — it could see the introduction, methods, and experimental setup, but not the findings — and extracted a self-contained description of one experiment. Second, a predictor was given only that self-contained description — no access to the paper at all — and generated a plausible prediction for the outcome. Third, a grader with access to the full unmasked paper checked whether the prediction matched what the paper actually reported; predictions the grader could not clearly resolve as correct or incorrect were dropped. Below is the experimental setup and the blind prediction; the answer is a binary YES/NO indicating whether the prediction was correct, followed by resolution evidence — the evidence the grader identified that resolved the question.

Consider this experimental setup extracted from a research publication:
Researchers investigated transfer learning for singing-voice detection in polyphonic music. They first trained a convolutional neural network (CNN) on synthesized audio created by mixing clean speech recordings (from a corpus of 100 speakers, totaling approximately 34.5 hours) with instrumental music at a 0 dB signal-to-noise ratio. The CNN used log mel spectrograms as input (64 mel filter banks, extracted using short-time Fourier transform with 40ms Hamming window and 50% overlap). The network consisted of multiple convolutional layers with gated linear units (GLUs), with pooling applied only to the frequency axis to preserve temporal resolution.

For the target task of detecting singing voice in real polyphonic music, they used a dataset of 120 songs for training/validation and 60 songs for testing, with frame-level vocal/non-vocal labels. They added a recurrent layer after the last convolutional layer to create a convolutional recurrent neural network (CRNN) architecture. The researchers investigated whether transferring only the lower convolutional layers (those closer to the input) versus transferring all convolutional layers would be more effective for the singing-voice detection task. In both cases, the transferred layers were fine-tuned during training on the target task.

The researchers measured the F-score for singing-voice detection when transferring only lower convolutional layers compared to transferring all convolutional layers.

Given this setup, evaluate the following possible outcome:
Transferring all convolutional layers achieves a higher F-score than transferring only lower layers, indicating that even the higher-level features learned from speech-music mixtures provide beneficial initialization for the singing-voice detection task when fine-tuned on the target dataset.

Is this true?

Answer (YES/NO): NO